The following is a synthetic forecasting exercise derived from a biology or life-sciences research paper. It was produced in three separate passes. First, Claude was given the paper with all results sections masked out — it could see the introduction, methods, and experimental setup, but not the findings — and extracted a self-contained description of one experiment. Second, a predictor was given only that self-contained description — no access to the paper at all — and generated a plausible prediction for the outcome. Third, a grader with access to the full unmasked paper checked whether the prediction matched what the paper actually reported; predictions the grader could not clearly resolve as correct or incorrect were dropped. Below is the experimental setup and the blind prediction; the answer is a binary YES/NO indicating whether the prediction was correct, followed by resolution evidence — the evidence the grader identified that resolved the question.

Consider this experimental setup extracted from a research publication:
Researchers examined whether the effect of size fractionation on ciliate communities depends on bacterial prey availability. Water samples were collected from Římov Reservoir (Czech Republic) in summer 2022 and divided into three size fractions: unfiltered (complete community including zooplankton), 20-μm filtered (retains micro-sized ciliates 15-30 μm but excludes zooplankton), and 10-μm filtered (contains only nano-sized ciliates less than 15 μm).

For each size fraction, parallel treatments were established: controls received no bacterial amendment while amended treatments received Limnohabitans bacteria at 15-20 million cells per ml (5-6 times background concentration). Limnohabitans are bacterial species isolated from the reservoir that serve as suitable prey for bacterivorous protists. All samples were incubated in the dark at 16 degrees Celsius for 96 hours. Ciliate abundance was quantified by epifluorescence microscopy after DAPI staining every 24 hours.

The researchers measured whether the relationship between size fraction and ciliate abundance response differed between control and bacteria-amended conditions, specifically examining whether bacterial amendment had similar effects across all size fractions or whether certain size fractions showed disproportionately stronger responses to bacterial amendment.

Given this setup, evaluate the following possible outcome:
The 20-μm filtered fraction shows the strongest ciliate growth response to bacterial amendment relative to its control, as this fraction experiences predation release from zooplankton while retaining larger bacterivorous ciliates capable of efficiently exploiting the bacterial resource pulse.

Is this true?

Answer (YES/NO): YES